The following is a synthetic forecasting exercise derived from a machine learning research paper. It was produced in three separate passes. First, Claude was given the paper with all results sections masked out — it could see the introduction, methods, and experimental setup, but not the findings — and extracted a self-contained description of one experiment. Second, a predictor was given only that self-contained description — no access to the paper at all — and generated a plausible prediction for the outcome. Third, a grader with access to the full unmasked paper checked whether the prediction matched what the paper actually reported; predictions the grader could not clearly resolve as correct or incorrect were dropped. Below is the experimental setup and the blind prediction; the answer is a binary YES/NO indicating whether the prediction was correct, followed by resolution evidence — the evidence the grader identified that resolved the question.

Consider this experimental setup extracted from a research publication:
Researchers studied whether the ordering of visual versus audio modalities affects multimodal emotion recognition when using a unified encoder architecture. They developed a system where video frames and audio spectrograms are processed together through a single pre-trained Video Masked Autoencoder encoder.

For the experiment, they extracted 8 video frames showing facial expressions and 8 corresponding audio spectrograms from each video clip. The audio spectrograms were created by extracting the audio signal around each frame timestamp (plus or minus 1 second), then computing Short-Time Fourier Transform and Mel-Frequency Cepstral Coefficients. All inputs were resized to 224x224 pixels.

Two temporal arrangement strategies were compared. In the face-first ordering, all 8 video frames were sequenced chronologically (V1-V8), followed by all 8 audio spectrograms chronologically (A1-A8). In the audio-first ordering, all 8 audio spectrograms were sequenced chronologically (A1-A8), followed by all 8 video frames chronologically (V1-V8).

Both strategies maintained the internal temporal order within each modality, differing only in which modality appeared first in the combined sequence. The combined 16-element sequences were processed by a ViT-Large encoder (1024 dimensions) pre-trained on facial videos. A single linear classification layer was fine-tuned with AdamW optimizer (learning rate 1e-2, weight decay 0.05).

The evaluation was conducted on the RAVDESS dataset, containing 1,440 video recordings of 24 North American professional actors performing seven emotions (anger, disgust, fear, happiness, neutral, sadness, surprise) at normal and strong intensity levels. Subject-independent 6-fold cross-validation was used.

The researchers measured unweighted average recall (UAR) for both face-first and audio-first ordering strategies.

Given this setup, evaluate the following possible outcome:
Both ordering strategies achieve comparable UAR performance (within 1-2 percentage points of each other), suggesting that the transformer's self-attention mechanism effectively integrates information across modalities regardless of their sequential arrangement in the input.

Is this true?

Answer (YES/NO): YES